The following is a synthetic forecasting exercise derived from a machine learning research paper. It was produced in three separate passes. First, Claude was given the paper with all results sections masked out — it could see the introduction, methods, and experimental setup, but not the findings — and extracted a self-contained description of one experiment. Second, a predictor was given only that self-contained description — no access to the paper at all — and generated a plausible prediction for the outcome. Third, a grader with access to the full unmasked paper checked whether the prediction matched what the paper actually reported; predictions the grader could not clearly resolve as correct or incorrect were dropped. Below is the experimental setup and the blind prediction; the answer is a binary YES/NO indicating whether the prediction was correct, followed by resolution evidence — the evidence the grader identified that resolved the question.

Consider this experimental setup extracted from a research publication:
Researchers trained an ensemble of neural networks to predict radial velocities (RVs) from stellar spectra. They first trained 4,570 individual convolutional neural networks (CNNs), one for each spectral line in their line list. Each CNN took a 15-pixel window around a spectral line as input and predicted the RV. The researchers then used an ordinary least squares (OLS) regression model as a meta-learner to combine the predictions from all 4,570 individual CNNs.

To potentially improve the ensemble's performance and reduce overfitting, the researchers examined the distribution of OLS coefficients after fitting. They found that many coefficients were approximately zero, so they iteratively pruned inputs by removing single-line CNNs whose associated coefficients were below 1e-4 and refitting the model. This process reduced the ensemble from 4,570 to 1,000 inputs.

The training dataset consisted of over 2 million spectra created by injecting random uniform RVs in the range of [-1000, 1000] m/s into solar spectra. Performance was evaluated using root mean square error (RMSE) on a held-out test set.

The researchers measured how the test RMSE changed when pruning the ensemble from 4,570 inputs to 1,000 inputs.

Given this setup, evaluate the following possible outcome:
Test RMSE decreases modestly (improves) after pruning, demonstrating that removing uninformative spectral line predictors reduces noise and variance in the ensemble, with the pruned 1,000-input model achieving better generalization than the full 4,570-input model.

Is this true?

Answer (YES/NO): NO